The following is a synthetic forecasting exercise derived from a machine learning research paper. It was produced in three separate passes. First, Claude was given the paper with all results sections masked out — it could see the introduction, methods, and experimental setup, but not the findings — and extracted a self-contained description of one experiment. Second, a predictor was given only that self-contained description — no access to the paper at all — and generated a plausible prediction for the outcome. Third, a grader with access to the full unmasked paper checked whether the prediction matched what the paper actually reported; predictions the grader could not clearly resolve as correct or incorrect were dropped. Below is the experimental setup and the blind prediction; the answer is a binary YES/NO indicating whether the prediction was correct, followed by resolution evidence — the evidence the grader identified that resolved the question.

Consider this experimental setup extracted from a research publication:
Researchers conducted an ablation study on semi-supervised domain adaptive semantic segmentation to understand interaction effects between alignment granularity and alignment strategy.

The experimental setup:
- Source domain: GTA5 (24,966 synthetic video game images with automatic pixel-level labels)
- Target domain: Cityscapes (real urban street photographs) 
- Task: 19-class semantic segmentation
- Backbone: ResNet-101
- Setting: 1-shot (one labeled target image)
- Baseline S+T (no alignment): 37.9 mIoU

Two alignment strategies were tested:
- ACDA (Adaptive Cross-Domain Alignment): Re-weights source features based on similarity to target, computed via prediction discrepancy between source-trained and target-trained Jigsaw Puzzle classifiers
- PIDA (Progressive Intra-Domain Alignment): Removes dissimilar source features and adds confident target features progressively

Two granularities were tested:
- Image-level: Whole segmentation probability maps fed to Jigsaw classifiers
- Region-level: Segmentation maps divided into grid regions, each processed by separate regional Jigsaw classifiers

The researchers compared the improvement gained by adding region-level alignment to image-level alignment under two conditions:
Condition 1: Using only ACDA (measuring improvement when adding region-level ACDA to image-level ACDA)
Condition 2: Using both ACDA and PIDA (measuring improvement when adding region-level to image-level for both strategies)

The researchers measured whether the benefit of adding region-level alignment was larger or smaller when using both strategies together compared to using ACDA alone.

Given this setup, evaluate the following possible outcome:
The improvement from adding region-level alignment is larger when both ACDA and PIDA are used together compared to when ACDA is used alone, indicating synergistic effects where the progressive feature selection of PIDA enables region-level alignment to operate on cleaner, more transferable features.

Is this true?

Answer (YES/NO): YES